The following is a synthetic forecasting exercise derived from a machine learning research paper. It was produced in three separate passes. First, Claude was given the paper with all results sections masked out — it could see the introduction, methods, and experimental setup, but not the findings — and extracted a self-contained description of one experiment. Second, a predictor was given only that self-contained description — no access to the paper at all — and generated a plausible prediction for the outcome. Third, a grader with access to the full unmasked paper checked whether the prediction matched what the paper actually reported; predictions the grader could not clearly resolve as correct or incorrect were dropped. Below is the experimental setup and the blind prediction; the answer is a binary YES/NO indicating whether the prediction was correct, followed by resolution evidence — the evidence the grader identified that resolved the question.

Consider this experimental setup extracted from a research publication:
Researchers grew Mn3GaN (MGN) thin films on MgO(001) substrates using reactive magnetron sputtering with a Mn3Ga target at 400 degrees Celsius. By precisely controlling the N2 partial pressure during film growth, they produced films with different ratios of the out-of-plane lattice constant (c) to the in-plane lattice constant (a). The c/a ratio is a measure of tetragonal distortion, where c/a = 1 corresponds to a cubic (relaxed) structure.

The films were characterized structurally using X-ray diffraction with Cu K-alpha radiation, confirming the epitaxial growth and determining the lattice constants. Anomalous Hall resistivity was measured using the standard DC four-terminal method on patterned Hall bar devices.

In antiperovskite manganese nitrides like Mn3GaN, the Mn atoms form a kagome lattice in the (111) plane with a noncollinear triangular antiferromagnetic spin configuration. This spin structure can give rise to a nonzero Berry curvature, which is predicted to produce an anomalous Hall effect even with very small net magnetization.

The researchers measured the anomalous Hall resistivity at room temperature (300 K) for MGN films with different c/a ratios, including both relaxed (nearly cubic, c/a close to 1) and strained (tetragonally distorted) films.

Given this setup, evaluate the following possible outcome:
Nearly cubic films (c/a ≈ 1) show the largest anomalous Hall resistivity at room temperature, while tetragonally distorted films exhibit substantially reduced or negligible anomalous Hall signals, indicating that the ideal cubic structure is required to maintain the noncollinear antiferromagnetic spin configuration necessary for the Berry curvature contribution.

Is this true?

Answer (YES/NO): NO